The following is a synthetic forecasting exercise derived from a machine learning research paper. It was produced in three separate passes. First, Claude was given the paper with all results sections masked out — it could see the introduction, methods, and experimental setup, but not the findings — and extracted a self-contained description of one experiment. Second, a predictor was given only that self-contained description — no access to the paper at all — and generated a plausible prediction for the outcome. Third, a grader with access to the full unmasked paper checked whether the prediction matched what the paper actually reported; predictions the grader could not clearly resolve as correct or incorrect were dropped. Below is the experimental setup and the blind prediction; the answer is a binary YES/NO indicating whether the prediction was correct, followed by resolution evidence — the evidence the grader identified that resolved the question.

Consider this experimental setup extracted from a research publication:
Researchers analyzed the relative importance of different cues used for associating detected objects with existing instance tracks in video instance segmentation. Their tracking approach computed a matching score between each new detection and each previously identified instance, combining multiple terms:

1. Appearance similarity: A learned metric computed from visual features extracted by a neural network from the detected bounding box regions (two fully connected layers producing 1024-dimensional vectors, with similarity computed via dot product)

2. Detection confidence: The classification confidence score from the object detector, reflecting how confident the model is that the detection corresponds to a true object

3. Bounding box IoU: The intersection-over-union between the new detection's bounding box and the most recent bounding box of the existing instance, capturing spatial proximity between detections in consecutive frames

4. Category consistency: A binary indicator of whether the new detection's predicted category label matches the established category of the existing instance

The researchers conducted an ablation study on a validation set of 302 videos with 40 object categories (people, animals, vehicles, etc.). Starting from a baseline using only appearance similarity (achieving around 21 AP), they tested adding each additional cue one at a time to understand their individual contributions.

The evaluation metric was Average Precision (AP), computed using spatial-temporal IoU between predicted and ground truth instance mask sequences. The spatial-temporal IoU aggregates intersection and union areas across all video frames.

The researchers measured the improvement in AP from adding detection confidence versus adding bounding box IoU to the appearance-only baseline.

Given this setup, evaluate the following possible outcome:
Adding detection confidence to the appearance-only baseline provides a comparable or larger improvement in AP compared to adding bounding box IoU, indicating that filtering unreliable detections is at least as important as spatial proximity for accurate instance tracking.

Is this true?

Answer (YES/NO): YES